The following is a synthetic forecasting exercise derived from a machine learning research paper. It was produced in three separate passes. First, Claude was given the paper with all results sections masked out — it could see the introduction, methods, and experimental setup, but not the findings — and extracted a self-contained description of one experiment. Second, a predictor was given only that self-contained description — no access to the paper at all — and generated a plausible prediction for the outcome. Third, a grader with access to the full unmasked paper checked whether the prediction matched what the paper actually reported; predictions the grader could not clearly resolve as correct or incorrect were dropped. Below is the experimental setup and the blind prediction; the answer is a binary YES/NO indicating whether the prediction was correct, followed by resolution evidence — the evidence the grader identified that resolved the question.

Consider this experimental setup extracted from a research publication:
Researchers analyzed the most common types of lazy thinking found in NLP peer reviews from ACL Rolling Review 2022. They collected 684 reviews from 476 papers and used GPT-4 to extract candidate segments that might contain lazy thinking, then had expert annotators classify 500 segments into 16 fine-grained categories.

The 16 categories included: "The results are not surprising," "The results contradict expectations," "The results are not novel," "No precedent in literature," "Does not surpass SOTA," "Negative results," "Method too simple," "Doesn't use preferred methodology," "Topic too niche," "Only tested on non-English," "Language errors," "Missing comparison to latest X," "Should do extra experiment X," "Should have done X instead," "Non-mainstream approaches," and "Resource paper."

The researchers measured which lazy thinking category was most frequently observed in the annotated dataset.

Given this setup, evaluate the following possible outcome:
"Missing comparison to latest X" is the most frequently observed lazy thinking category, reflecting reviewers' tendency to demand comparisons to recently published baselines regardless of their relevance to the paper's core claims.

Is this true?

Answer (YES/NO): NO